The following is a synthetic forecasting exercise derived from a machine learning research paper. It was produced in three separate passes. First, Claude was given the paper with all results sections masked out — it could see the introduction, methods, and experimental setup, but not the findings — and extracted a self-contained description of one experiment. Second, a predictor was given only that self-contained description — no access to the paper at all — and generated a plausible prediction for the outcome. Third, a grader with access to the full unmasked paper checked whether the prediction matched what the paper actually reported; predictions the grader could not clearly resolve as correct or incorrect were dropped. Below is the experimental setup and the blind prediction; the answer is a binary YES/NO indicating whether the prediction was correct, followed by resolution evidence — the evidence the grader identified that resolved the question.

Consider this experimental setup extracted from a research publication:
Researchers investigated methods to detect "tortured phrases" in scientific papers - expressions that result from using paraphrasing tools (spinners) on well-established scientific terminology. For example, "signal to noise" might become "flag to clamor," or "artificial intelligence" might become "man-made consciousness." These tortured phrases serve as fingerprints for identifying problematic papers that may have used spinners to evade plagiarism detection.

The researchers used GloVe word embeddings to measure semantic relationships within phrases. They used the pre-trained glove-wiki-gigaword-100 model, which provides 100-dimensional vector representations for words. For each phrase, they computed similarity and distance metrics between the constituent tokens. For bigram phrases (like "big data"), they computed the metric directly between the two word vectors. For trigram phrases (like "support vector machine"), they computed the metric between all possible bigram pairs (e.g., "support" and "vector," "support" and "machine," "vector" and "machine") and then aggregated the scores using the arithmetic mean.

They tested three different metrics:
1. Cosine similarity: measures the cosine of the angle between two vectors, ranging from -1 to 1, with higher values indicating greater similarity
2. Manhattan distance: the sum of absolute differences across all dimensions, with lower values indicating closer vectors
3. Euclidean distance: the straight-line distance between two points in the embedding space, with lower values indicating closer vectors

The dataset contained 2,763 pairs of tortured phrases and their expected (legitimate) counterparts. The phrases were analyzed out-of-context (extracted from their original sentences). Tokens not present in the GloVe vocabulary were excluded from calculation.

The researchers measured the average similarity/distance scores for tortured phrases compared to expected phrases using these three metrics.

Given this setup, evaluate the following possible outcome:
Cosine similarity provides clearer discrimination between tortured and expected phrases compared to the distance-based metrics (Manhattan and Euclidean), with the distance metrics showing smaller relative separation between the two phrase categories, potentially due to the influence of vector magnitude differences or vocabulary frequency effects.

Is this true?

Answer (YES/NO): YES